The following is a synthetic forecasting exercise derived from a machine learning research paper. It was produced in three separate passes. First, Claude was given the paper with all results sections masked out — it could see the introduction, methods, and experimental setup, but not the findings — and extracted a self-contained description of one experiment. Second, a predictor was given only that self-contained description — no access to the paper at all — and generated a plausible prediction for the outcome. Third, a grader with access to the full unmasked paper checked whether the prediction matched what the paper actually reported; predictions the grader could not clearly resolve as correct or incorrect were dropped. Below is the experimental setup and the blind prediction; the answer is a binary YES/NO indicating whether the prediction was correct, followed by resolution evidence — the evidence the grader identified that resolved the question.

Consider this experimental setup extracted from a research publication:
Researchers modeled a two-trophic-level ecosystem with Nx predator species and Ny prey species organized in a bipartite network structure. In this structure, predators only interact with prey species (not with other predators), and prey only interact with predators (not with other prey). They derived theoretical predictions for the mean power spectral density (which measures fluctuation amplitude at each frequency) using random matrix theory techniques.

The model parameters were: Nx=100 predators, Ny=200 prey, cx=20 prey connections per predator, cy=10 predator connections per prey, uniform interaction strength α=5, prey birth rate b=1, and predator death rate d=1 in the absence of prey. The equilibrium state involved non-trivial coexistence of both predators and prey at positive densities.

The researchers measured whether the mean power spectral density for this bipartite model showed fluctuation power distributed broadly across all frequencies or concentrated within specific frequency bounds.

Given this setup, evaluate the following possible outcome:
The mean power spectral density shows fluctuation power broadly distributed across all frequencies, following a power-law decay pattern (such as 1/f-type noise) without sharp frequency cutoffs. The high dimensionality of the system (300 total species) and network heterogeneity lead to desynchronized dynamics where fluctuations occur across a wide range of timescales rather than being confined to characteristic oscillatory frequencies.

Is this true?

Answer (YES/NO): NO